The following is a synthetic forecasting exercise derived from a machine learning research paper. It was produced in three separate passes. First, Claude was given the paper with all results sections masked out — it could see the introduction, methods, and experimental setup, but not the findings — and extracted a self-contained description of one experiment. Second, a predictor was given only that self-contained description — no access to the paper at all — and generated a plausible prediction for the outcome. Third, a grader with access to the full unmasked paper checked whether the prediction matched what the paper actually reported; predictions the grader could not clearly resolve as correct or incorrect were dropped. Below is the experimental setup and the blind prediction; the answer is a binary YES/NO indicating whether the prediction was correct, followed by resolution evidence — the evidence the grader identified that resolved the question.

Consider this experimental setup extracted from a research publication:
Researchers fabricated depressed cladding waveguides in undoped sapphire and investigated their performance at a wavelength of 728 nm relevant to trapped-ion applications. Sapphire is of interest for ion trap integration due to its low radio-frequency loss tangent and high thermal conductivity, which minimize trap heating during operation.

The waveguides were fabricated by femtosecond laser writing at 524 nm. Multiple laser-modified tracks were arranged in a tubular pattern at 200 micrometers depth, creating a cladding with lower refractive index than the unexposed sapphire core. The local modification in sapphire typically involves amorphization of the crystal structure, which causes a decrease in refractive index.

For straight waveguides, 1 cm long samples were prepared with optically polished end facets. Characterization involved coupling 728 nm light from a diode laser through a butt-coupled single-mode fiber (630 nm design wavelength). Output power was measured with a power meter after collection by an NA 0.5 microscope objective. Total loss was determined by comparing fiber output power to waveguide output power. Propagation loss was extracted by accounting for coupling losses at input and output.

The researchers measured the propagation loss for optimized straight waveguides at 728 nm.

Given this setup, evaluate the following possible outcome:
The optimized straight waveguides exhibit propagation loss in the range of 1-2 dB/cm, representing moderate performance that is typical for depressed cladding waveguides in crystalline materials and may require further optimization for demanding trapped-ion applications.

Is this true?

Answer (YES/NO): YES